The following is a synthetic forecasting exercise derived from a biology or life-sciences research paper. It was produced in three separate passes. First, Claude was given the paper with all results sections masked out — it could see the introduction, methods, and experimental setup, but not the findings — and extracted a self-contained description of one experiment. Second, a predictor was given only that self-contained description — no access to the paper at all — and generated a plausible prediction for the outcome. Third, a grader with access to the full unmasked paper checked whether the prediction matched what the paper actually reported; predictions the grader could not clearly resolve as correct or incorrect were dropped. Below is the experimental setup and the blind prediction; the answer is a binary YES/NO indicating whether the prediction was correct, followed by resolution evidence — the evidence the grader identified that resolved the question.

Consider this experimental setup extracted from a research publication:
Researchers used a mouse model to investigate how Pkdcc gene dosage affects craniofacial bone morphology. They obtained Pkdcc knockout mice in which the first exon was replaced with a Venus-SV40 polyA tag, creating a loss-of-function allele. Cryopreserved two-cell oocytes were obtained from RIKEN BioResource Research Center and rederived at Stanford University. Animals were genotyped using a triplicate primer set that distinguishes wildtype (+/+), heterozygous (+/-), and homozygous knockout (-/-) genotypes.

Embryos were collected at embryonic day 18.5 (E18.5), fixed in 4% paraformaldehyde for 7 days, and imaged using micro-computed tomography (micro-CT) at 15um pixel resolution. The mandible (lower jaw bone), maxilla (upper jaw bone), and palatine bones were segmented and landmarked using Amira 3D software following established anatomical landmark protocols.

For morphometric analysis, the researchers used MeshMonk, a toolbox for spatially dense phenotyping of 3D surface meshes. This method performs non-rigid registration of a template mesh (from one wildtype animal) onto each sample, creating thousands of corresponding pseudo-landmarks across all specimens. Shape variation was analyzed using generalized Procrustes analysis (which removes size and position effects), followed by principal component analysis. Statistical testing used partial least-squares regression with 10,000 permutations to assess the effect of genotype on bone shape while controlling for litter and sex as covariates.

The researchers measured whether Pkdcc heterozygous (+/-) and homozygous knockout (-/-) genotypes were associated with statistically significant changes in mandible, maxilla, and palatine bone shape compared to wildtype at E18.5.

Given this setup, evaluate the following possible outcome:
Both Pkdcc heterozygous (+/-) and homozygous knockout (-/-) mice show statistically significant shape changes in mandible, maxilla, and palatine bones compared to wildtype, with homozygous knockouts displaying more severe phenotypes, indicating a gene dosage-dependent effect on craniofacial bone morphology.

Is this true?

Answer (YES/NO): YES